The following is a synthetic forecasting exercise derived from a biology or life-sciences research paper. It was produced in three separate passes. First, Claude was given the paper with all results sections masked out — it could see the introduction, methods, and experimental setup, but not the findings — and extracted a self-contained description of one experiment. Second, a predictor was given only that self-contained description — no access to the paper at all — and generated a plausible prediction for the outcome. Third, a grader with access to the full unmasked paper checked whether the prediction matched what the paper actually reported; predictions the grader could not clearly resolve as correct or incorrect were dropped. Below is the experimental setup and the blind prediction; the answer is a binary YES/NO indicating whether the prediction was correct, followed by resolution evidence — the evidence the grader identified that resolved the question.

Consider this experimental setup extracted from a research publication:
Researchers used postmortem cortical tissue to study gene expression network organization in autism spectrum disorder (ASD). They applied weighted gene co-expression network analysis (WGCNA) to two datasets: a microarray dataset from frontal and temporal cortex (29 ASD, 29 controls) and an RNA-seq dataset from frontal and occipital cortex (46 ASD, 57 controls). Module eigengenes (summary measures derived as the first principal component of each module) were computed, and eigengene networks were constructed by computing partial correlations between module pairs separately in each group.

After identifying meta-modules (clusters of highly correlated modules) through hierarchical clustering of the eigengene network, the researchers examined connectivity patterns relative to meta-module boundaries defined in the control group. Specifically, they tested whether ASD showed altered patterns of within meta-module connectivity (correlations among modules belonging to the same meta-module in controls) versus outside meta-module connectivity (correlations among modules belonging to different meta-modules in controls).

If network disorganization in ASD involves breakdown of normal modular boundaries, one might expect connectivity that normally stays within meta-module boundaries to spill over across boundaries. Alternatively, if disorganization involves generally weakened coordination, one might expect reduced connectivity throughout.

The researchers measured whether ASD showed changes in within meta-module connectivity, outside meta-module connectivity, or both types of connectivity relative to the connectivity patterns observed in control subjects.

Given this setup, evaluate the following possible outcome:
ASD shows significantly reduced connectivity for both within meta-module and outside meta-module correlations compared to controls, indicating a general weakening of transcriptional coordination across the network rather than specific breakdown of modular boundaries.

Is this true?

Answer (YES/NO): NO